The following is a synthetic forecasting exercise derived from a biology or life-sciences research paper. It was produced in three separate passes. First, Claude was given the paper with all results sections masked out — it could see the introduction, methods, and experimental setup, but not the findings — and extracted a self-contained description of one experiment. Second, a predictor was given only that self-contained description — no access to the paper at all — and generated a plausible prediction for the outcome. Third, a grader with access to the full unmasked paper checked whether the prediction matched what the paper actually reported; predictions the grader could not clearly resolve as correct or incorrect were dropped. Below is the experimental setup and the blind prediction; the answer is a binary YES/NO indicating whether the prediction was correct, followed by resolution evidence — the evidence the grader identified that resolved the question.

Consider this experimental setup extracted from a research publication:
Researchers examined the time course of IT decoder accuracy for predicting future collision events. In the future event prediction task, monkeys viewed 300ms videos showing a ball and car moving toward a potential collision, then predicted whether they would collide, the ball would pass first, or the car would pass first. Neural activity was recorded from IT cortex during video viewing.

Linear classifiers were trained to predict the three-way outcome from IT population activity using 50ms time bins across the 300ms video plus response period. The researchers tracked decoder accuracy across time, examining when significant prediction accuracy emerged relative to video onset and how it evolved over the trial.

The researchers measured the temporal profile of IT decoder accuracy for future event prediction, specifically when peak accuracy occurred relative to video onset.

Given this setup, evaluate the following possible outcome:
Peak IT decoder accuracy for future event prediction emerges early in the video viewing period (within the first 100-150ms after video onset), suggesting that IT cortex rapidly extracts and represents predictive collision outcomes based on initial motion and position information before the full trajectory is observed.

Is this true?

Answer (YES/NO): NO